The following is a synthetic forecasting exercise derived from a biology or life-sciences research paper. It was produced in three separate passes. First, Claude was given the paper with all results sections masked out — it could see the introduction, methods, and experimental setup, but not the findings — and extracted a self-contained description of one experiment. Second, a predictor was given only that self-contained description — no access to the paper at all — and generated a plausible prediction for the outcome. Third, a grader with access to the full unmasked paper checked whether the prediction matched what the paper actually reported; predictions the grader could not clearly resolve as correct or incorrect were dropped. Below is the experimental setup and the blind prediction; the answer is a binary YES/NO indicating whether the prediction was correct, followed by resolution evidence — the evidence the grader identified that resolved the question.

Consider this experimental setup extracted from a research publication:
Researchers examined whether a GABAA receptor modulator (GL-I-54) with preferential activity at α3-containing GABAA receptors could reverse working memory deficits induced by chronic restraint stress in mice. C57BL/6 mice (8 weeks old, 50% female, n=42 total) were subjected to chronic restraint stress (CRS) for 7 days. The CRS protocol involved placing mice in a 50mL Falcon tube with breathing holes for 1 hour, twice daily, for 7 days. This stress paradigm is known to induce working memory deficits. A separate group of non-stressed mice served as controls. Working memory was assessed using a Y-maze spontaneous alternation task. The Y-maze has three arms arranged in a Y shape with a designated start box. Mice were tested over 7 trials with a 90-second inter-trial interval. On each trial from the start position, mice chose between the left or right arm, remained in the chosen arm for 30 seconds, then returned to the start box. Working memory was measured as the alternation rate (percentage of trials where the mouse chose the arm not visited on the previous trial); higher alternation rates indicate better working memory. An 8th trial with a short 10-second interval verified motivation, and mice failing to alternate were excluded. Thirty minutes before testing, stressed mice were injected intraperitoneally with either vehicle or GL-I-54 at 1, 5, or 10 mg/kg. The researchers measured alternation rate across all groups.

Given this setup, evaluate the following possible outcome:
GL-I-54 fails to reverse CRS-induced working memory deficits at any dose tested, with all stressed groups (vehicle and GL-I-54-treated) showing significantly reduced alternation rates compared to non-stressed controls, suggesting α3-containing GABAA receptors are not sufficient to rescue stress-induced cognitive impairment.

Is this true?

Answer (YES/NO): NO